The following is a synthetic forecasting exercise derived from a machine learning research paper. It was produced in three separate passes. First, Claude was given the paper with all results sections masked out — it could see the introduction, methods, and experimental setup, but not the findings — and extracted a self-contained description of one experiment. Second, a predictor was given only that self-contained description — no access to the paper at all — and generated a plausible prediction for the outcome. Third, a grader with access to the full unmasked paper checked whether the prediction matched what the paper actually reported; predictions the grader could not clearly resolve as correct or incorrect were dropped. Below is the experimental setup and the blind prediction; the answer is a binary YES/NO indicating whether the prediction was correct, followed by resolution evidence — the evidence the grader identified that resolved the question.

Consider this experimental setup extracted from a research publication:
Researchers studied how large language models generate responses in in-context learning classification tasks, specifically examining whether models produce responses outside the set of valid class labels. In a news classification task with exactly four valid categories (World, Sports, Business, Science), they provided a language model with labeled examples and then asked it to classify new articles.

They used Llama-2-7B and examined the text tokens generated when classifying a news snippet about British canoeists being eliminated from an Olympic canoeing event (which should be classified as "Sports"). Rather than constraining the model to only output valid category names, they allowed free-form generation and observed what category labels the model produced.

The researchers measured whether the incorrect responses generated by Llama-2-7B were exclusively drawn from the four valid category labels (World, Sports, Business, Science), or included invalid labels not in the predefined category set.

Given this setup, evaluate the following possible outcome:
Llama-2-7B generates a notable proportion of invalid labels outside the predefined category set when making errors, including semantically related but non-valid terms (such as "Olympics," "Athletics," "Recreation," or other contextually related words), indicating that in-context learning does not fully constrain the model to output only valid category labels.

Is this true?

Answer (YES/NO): YES